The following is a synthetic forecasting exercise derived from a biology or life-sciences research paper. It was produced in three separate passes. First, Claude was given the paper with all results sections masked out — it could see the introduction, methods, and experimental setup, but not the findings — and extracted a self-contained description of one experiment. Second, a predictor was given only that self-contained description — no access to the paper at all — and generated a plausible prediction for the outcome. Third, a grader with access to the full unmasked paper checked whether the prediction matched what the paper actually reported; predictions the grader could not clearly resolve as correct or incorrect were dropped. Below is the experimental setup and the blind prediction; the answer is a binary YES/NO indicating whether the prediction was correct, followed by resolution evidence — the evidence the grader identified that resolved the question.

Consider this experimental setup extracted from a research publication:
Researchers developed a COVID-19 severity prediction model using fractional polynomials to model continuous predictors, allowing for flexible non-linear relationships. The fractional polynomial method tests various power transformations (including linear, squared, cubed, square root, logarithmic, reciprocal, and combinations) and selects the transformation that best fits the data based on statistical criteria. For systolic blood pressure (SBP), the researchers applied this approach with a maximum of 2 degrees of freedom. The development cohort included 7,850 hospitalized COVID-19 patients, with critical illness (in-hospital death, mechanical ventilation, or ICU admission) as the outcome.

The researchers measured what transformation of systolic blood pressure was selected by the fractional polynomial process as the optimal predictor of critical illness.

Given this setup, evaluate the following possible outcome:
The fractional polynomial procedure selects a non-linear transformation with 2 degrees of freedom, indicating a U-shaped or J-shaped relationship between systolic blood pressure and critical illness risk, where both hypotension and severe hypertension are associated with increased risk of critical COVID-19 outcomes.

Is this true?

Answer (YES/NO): NO